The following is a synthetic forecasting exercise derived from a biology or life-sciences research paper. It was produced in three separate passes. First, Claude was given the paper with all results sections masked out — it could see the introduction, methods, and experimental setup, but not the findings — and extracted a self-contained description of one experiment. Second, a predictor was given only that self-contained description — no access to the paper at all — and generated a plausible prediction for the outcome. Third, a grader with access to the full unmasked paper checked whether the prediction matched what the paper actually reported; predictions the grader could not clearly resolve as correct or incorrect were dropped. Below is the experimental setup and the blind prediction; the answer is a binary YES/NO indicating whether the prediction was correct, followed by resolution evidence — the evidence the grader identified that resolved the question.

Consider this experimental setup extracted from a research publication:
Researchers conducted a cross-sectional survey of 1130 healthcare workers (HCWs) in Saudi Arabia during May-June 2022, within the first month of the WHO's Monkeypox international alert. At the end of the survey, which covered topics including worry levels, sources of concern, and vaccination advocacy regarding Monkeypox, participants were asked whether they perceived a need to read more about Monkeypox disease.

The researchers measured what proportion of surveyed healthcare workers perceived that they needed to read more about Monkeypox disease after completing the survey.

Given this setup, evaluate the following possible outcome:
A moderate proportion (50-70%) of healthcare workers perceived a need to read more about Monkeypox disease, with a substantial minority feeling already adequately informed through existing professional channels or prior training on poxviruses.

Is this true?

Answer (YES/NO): NO